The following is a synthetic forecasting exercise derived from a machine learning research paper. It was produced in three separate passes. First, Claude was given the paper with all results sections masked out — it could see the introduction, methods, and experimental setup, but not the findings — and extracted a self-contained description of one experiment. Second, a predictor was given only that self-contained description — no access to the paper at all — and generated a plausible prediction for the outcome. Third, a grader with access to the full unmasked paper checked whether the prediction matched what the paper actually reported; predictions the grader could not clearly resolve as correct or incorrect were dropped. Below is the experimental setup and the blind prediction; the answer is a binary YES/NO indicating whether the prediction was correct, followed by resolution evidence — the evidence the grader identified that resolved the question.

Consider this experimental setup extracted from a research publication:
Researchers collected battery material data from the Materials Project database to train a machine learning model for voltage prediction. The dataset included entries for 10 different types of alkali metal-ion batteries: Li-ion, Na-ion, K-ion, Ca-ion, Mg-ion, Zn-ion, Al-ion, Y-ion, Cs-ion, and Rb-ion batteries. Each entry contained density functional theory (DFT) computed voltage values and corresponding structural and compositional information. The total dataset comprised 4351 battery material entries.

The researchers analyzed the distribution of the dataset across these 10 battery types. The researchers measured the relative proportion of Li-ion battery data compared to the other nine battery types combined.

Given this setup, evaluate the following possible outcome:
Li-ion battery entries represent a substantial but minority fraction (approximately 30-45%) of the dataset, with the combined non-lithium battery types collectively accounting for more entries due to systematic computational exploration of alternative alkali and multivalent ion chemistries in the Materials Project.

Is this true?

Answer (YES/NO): NO